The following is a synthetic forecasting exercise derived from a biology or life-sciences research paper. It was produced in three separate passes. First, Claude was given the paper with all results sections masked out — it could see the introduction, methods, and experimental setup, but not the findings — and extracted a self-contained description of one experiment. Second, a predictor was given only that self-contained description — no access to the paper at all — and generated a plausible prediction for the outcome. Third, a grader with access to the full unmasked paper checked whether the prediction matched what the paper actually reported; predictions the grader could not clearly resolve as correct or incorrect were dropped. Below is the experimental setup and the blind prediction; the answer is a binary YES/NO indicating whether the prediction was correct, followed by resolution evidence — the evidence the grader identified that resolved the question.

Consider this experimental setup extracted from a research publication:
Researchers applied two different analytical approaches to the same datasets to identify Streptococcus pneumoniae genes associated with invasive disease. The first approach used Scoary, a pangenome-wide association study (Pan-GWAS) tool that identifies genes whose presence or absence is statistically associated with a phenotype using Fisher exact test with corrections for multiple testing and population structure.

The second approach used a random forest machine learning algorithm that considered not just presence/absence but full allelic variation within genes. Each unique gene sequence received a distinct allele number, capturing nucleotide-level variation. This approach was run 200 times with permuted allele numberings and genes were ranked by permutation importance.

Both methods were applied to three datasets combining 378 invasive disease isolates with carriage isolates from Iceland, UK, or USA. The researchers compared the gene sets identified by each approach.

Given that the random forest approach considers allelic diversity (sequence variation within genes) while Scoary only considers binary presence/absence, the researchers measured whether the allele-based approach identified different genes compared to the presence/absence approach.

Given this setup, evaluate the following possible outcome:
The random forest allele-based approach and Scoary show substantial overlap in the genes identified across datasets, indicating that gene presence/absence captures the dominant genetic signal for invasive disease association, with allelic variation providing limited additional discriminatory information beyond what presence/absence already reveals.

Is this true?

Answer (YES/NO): NO